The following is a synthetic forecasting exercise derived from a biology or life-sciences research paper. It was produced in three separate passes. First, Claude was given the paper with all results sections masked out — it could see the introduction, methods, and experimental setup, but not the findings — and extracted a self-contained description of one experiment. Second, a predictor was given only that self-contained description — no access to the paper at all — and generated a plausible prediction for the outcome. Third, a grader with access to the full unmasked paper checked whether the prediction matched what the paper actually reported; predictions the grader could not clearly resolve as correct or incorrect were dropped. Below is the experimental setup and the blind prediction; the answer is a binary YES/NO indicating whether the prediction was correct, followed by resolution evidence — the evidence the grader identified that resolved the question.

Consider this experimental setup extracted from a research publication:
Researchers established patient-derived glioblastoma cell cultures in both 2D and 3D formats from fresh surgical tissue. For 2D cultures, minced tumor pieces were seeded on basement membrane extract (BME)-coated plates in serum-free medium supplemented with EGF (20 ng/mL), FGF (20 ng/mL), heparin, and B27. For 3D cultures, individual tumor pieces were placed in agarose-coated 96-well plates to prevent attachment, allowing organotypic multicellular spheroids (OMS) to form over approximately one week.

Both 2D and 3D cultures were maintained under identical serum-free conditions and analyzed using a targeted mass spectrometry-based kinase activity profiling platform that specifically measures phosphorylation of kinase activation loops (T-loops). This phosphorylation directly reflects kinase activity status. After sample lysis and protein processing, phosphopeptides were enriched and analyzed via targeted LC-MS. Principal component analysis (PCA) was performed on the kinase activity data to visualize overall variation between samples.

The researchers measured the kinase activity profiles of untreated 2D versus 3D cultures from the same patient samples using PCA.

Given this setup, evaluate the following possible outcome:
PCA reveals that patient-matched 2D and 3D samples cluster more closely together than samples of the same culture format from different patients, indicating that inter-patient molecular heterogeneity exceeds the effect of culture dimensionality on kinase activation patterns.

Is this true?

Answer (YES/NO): NO